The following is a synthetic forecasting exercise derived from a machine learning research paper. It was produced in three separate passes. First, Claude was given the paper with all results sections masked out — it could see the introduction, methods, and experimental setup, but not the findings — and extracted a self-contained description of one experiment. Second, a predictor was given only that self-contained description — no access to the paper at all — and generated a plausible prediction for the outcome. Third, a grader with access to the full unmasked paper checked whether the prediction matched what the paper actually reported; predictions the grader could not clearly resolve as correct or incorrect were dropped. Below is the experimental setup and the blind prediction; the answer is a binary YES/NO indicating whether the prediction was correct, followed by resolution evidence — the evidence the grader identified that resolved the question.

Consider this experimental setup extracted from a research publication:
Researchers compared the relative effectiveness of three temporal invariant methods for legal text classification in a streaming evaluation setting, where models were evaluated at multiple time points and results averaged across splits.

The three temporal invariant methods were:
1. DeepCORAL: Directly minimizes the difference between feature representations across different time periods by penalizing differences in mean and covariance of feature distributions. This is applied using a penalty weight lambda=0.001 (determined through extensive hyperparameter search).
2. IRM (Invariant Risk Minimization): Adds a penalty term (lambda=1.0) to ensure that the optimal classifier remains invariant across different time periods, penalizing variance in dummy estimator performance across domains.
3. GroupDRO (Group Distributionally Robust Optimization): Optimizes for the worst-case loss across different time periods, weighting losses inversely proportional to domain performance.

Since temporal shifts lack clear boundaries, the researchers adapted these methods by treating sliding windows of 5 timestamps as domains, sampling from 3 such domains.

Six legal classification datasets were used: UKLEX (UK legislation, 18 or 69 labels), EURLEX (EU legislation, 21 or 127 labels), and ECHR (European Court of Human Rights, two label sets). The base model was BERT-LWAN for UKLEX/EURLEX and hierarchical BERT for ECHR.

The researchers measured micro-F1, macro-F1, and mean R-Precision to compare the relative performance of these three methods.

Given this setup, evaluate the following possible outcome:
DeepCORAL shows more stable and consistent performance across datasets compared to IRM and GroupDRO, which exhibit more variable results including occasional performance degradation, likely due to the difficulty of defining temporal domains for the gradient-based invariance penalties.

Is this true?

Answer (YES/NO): NO